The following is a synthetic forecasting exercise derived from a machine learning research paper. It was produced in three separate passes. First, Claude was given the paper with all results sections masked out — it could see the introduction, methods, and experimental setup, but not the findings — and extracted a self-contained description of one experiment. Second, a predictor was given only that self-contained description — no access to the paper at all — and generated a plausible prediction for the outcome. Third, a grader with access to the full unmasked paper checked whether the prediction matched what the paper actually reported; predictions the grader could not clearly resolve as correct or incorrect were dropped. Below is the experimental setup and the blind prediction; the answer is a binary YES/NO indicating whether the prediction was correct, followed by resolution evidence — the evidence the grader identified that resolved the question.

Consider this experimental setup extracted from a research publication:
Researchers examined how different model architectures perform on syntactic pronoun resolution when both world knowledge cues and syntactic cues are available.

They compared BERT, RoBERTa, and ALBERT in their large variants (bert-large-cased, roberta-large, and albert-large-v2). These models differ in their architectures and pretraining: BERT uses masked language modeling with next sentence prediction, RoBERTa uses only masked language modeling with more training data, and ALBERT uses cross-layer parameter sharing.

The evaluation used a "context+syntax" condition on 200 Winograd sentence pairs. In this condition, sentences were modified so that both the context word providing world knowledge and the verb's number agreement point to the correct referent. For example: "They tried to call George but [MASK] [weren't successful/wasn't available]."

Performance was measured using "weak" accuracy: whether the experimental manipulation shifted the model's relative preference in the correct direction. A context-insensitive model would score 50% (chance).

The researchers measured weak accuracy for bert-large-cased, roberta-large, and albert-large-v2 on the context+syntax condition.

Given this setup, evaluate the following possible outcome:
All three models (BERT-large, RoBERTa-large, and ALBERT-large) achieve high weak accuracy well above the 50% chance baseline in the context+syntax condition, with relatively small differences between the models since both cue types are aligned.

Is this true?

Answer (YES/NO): YES